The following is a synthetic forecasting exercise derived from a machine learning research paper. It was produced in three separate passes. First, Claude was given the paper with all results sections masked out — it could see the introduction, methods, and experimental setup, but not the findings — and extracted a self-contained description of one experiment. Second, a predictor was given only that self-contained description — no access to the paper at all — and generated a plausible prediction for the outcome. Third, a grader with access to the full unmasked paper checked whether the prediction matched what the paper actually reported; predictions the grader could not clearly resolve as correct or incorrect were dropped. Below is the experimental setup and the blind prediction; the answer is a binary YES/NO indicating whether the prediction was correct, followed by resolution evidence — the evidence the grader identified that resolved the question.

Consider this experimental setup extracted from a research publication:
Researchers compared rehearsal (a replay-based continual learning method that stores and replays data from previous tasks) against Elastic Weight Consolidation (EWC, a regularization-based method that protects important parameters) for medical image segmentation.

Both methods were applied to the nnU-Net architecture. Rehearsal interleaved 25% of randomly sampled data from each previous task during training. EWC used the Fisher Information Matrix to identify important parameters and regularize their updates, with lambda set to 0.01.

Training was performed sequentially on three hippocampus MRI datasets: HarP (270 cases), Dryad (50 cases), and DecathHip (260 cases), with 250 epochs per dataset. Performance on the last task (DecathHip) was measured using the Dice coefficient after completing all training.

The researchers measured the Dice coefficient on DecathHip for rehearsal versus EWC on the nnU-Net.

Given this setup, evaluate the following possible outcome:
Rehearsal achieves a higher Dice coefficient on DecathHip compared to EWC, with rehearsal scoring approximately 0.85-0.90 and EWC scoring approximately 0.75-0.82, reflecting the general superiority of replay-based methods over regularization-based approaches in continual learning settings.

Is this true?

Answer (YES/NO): YES